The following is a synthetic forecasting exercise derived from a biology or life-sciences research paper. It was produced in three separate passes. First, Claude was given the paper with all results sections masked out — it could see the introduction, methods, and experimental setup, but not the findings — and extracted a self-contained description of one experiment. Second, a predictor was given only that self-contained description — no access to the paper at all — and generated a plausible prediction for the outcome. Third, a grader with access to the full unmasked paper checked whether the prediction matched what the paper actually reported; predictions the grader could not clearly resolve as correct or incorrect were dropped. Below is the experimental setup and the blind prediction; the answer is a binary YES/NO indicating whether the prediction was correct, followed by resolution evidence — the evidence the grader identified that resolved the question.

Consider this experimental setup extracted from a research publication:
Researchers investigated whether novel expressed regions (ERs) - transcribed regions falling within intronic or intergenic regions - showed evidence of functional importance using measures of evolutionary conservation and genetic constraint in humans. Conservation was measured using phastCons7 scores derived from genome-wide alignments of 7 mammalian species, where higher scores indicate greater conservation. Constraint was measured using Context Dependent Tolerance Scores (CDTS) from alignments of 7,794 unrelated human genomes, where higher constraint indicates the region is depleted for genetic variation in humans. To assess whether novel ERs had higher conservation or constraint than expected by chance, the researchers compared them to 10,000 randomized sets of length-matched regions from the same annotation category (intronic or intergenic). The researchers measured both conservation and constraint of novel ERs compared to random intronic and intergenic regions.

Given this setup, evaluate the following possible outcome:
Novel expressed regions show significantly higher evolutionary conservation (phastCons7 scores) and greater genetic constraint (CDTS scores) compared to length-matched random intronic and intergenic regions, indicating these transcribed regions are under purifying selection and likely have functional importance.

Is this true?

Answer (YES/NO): NO